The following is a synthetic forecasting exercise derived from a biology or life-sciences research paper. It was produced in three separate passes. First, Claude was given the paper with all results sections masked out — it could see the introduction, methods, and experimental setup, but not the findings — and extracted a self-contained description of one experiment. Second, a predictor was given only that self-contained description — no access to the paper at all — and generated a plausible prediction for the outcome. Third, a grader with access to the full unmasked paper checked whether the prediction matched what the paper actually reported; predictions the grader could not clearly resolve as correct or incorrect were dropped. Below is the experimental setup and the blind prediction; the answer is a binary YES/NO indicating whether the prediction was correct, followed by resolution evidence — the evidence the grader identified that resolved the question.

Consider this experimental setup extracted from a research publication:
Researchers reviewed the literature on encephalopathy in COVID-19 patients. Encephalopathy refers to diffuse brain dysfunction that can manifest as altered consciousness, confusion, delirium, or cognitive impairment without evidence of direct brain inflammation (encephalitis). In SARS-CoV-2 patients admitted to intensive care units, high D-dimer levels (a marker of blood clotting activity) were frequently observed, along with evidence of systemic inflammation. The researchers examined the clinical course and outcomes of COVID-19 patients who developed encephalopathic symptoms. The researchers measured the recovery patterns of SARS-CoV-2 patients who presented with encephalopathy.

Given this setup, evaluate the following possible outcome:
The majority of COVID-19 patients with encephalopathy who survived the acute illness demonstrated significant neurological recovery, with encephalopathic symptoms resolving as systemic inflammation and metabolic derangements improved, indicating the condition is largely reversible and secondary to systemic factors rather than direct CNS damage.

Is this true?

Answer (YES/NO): YES